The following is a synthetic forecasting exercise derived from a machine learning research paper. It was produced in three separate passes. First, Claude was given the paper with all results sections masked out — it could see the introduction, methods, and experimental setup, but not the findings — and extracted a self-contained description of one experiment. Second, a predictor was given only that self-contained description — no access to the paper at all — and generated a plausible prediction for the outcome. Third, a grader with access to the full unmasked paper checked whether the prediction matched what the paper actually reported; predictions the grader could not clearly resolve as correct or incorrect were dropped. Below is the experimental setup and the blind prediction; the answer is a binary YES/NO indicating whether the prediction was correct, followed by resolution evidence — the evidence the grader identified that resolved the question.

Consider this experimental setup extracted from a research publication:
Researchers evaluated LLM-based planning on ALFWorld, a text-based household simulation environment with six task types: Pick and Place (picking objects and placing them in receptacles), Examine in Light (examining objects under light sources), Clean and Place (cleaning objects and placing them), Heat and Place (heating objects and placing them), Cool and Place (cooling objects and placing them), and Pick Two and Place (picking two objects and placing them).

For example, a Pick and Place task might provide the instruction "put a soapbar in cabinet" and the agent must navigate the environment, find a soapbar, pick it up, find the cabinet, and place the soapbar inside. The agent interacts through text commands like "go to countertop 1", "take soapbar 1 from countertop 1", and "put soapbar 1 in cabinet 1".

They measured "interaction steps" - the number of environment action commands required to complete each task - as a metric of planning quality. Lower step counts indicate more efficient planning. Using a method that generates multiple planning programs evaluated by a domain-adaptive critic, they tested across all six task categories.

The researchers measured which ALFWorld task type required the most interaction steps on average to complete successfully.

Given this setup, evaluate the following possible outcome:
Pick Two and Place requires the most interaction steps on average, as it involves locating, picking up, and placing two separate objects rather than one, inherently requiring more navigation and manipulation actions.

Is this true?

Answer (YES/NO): YES